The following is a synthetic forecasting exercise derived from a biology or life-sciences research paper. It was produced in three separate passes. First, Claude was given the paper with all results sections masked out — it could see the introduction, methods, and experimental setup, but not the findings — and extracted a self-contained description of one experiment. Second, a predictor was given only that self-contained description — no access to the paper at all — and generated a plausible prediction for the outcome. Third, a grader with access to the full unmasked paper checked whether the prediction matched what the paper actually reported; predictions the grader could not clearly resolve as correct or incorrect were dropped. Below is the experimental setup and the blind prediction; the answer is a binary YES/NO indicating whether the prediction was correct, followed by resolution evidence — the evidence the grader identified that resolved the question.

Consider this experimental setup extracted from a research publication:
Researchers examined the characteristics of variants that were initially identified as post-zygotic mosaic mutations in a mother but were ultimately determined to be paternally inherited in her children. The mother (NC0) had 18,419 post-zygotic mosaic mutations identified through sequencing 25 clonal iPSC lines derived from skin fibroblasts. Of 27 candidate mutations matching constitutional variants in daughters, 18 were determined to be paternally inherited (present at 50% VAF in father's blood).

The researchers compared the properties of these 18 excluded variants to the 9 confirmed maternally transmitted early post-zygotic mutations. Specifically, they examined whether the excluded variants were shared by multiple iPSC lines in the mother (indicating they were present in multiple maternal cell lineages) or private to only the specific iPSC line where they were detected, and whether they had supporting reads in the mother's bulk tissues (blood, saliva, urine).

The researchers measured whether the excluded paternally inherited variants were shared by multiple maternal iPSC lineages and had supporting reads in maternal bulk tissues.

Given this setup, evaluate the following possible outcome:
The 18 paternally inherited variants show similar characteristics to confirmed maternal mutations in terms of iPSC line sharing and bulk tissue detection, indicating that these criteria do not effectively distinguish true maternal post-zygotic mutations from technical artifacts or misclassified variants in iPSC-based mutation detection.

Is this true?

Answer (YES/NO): NO